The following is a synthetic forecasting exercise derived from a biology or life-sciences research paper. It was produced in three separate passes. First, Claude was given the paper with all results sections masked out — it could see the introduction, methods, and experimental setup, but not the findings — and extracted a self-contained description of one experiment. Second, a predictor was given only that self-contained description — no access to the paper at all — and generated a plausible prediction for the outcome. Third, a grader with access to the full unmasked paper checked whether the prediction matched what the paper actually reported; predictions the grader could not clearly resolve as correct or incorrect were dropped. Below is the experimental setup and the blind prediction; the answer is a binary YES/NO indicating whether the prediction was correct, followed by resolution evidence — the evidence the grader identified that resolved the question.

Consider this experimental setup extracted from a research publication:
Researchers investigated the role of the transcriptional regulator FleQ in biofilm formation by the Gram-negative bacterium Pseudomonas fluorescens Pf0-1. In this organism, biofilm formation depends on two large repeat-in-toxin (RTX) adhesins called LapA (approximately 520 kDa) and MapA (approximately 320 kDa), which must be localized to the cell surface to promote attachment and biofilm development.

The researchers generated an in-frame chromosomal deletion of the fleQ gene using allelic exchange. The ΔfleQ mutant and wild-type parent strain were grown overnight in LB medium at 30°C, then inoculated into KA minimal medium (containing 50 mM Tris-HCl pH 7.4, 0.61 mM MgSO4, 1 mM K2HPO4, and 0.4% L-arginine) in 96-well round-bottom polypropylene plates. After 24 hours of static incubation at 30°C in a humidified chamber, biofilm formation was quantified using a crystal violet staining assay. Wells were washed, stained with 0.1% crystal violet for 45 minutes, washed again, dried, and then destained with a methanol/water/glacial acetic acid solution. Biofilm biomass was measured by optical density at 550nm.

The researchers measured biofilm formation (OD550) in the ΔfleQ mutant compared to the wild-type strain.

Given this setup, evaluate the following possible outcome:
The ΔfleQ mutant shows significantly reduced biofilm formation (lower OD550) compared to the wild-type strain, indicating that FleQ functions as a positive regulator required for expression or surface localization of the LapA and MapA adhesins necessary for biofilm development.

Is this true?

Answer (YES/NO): YES